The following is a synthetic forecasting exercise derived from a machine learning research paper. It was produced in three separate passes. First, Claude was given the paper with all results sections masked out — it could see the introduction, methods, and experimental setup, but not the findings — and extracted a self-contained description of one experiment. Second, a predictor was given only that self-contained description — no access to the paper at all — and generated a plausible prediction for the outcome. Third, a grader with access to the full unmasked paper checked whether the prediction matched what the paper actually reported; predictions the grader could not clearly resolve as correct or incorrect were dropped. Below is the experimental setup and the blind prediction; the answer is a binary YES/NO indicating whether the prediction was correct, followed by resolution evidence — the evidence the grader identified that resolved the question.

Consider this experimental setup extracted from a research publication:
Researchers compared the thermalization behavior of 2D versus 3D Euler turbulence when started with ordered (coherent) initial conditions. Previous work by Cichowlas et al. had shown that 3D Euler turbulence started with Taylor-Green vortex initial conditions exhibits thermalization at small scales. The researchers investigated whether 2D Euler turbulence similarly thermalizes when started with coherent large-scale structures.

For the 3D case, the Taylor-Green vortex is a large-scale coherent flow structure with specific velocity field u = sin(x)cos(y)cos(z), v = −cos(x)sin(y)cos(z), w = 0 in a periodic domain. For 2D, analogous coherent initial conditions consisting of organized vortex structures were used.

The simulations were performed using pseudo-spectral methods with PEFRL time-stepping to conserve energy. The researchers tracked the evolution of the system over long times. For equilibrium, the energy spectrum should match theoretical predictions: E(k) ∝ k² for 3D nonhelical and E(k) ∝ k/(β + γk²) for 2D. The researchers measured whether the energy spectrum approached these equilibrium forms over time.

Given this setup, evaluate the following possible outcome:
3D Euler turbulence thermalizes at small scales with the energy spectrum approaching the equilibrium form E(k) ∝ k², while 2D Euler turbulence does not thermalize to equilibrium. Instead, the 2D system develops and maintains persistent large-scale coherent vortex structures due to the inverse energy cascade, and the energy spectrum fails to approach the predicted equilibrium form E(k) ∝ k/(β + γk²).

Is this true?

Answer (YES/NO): YES